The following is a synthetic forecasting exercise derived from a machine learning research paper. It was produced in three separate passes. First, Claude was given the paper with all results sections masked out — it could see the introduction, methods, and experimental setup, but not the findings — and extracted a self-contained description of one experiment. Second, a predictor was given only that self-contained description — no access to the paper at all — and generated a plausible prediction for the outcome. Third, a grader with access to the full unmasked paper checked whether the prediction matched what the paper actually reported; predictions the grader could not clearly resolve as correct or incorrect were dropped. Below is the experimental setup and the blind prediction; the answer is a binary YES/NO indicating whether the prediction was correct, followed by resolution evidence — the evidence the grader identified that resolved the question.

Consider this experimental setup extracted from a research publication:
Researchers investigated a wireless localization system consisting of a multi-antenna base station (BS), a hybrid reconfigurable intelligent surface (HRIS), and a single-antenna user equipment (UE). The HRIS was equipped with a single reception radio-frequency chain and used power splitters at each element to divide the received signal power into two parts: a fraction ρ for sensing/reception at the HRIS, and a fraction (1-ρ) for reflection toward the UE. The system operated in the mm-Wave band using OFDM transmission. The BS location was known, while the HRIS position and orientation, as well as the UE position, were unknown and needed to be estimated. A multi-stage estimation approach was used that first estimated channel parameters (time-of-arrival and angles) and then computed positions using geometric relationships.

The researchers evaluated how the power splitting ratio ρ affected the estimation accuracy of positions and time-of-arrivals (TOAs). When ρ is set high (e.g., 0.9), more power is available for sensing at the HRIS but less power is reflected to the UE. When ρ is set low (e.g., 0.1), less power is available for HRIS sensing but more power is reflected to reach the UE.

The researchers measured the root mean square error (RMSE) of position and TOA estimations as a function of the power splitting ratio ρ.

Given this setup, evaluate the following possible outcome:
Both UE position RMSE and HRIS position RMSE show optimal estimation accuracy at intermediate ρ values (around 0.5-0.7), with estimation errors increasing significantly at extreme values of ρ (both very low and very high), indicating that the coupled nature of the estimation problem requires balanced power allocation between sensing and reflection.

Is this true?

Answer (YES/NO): NO